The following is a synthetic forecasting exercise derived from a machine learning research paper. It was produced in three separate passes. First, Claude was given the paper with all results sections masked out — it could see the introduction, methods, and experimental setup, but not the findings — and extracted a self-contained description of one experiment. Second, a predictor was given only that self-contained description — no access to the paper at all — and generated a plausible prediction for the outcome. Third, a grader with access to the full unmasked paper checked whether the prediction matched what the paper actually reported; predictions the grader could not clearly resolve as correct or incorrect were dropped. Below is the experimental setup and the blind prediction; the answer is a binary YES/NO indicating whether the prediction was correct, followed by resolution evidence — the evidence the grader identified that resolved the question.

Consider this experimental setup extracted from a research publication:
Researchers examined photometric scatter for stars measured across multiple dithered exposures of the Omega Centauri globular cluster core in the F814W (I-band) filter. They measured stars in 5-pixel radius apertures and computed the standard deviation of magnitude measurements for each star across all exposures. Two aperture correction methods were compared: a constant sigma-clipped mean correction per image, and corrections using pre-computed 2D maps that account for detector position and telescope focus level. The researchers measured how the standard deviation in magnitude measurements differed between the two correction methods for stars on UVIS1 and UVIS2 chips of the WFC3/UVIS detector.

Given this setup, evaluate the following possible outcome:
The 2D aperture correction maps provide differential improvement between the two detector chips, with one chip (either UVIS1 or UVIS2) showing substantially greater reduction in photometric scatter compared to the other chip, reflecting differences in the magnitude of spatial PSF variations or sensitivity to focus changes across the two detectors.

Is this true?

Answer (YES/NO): NO